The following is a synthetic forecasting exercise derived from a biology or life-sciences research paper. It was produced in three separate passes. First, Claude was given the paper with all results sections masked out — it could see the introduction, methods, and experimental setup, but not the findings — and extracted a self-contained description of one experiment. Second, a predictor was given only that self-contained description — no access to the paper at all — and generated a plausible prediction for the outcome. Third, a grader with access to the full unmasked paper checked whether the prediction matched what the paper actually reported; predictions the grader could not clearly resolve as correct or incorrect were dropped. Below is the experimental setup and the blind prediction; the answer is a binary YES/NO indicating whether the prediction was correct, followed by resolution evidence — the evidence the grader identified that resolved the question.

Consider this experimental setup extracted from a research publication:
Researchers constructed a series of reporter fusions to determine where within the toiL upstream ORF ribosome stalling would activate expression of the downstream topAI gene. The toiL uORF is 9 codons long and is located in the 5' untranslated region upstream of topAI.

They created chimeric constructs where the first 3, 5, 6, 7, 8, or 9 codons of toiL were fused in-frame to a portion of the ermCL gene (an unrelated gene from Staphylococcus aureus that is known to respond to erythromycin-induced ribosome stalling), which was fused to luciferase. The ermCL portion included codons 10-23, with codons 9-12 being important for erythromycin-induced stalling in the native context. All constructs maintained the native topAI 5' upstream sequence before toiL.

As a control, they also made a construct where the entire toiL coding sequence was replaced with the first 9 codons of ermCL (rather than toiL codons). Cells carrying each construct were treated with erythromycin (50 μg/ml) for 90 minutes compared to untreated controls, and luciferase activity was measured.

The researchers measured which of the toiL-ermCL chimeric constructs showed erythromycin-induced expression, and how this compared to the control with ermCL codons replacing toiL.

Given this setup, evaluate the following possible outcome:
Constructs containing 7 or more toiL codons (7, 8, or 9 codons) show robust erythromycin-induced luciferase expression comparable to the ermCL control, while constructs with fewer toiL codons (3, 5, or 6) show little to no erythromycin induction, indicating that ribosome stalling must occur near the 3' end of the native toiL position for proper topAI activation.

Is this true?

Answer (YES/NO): NO